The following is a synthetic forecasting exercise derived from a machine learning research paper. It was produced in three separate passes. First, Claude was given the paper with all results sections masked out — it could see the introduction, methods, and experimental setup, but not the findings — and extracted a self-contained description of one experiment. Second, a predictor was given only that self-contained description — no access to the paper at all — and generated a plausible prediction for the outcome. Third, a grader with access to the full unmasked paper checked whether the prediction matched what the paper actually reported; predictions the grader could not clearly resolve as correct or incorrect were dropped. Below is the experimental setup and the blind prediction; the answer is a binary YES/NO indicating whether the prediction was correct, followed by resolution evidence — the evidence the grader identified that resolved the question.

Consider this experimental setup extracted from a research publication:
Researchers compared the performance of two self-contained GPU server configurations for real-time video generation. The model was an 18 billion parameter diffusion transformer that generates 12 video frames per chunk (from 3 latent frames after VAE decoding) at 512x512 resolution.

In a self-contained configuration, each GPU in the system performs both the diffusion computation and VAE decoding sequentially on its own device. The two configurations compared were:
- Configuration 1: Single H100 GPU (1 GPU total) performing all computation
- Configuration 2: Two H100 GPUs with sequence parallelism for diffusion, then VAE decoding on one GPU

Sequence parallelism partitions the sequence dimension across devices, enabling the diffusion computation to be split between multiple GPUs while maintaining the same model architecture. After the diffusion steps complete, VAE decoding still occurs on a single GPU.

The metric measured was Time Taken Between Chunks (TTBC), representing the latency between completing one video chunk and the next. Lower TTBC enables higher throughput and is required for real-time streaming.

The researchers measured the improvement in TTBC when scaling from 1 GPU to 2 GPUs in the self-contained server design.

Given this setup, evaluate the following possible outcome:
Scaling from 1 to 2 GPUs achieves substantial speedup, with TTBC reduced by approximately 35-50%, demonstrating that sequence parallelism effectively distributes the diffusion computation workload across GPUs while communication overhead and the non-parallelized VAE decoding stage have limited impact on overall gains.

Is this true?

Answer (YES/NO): NO